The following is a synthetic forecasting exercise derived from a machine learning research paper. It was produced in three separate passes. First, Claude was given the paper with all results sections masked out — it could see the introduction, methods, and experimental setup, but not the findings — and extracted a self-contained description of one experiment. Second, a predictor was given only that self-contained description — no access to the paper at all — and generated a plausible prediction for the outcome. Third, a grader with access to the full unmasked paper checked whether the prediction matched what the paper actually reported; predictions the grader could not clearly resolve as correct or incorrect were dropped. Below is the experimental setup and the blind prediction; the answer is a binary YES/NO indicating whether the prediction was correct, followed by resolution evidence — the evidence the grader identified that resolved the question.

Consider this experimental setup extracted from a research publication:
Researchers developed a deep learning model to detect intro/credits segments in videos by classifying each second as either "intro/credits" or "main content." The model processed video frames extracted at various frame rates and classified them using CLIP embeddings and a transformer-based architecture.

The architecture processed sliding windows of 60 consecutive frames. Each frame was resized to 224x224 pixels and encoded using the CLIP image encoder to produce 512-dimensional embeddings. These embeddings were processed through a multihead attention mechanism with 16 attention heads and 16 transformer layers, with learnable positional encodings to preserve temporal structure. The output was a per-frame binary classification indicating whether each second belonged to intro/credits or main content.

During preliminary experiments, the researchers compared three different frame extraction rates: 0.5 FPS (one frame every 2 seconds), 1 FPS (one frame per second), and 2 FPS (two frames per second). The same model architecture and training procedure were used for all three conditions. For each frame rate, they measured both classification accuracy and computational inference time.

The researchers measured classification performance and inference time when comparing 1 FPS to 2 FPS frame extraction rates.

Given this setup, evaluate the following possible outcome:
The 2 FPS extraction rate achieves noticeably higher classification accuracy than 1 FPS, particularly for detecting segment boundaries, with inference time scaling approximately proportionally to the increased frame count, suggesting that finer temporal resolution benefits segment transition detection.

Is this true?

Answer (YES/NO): NO